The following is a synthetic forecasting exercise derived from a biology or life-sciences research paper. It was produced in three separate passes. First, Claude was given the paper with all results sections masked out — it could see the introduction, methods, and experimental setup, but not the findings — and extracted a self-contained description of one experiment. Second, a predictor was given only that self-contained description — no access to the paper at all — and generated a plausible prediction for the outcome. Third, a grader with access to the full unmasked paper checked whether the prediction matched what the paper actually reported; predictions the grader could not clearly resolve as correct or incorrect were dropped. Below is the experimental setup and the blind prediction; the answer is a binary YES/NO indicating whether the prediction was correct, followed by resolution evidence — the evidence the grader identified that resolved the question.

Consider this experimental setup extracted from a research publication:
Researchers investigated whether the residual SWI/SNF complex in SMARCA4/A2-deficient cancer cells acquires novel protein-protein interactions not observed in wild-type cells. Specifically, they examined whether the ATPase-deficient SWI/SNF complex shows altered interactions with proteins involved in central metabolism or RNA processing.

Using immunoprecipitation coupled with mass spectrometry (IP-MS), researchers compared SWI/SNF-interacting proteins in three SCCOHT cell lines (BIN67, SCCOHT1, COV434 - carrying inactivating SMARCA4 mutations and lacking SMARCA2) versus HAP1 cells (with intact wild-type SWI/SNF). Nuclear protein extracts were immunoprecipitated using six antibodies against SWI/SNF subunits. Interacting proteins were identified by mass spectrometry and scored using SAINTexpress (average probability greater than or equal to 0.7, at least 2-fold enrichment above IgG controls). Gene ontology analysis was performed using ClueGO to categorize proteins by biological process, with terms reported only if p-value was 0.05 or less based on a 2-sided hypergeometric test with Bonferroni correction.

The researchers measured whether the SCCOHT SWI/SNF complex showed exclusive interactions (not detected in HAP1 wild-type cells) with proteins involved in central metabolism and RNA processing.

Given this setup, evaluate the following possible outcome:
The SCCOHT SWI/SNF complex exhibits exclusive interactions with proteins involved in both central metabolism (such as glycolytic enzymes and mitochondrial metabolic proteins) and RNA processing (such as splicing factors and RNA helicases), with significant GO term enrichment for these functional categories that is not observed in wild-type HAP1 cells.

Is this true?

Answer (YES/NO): YES